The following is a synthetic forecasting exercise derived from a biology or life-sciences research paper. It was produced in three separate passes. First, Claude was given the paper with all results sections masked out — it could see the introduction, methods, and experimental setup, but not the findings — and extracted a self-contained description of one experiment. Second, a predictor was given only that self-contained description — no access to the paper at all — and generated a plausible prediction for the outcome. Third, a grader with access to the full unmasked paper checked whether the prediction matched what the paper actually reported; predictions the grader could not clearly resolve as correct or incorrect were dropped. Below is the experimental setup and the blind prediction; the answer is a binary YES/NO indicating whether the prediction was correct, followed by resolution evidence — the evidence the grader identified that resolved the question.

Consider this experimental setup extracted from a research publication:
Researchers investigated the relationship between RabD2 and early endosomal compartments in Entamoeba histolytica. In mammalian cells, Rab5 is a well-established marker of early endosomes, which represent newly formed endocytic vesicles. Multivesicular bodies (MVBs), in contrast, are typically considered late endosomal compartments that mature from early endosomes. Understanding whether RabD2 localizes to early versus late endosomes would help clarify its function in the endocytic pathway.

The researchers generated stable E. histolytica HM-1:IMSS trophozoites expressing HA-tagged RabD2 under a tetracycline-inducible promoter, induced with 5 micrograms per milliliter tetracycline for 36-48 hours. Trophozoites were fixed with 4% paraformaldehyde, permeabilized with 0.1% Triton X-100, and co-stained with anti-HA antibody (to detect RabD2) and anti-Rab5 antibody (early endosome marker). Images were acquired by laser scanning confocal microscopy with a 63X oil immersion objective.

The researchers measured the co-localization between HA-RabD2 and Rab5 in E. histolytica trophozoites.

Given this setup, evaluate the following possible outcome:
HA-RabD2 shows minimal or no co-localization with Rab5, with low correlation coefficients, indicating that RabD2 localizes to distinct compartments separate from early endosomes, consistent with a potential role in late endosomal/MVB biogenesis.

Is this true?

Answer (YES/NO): NO